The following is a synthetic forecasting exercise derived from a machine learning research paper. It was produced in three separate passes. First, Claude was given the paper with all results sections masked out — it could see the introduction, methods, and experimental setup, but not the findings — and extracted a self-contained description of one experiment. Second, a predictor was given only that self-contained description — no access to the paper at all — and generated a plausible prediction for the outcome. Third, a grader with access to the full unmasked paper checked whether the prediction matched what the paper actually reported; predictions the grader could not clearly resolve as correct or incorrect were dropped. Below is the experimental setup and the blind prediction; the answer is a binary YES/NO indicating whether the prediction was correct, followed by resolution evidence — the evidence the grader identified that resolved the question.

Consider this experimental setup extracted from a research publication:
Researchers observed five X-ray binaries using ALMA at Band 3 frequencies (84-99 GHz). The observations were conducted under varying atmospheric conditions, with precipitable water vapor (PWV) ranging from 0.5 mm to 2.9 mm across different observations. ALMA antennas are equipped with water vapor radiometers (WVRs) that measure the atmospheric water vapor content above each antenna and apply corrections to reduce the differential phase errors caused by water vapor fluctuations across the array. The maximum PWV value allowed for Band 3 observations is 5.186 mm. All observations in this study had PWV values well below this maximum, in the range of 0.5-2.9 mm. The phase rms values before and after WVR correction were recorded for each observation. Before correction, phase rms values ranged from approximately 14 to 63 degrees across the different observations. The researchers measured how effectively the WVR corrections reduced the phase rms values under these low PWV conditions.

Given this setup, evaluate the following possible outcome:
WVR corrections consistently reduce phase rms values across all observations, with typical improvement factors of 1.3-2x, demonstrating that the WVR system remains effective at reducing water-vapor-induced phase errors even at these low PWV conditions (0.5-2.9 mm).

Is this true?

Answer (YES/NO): NO